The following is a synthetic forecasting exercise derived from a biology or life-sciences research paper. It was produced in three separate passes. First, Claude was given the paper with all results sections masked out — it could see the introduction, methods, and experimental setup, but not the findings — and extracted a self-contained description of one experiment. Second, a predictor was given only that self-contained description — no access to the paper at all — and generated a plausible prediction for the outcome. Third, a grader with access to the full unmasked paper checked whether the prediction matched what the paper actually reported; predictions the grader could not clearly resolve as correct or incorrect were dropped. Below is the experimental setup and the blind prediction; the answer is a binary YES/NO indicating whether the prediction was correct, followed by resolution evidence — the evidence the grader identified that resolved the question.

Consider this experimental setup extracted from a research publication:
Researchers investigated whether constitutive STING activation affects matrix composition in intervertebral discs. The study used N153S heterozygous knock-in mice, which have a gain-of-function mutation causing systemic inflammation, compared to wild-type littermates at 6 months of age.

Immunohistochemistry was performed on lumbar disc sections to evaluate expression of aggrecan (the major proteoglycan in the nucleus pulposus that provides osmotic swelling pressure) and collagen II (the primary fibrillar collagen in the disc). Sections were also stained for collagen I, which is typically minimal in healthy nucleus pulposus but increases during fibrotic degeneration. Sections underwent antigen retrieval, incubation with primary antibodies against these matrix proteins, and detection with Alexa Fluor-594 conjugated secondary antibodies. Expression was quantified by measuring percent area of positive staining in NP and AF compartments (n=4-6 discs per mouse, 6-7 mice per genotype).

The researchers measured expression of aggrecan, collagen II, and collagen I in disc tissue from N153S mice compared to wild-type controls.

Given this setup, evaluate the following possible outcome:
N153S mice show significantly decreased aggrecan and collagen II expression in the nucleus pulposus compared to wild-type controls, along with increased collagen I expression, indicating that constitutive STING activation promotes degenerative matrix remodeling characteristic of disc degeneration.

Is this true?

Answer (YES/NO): NO